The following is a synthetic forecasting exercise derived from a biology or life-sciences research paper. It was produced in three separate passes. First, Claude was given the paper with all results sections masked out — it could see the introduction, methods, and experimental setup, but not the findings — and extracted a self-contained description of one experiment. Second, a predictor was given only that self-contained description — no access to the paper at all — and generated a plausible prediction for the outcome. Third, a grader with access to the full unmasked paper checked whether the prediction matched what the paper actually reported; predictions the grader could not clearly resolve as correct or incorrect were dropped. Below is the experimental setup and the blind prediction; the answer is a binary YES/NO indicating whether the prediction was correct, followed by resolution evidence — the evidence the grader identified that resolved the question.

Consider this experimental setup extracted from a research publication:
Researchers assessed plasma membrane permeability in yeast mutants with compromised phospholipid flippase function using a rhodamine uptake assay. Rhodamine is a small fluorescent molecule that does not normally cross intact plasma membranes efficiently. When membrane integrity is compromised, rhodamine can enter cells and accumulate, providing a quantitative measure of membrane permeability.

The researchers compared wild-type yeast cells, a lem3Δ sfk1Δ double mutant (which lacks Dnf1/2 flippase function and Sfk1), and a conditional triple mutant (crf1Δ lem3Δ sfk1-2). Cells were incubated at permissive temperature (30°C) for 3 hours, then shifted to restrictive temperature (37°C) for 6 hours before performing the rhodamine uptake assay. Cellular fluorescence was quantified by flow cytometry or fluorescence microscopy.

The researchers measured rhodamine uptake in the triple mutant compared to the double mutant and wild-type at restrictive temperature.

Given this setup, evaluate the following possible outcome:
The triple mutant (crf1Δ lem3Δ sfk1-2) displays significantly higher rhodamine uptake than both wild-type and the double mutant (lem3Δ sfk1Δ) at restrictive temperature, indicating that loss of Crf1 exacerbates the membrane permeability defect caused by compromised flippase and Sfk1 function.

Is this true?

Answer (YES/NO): YES